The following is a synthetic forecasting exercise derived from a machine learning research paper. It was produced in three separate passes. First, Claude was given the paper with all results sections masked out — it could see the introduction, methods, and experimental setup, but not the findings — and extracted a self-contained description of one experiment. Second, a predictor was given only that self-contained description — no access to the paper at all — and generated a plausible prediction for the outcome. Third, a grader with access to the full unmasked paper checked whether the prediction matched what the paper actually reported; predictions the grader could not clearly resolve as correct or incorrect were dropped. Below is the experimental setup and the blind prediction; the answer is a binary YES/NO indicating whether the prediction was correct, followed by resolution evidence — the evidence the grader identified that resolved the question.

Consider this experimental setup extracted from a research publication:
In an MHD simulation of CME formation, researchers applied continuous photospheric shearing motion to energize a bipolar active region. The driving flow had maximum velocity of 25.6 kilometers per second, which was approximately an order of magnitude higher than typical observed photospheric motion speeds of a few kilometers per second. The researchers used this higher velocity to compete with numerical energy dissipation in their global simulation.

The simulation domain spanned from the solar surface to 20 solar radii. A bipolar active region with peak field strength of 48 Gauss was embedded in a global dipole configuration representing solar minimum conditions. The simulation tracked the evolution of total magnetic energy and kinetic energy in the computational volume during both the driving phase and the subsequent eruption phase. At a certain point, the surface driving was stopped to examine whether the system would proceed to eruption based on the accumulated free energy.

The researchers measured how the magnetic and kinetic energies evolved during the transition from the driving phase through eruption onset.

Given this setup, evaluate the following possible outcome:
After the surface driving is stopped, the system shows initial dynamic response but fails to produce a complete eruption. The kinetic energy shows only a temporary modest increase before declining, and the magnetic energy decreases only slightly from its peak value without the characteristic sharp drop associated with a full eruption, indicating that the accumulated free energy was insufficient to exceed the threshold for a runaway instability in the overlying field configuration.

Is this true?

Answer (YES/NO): NO